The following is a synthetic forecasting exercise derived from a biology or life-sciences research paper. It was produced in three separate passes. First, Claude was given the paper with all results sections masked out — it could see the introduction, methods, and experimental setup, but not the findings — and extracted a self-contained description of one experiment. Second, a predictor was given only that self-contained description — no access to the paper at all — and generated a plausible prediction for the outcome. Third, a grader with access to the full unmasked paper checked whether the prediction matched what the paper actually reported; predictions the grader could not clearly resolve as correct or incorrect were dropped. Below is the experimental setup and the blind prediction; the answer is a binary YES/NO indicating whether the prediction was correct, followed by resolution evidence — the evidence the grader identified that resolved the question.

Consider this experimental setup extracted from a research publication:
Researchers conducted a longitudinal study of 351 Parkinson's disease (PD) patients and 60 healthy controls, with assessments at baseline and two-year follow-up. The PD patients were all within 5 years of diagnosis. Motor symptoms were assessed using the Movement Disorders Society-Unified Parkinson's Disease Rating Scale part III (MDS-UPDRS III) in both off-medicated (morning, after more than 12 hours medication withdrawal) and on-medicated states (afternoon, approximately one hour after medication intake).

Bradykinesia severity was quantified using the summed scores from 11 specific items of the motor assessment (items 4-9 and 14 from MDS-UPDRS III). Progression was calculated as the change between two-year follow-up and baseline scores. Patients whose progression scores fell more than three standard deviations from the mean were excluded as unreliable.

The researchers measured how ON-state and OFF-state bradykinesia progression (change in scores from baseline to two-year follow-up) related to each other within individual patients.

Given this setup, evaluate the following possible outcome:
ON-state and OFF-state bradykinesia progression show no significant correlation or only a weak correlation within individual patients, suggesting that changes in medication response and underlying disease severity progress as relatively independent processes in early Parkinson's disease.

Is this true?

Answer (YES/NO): NO